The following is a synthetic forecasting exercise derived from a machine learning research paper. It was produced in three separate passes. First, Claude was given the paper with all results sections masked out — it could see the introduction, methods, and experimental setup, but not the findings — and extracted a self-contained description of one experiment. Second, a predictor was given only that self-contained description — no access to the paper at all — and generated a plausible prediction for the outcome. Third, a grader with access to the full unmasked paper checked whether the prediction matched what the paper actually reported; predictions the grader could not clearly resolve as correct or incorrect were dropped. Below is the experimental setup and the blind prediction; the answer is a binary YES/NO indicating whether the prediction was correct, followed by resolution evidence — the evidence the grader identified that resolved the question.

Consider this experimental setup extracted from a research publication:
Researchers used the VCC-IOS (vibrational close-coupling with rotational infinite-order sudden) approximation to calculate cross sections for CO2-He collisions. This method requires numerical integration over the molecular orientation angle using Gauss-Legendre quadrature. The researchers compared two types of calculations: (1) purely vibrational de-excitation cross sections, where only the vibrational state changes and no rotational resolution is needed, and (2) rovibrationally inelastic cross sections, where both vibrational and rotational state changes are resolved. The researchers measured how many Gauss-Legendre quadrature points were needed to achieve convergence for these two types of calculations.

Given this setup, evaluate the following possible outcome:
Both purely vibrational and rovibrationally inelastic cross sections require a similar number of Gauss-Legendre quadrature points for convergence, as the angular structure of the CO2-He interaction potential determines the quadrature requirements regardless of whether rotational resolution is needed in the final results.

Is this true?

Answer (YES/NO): NO